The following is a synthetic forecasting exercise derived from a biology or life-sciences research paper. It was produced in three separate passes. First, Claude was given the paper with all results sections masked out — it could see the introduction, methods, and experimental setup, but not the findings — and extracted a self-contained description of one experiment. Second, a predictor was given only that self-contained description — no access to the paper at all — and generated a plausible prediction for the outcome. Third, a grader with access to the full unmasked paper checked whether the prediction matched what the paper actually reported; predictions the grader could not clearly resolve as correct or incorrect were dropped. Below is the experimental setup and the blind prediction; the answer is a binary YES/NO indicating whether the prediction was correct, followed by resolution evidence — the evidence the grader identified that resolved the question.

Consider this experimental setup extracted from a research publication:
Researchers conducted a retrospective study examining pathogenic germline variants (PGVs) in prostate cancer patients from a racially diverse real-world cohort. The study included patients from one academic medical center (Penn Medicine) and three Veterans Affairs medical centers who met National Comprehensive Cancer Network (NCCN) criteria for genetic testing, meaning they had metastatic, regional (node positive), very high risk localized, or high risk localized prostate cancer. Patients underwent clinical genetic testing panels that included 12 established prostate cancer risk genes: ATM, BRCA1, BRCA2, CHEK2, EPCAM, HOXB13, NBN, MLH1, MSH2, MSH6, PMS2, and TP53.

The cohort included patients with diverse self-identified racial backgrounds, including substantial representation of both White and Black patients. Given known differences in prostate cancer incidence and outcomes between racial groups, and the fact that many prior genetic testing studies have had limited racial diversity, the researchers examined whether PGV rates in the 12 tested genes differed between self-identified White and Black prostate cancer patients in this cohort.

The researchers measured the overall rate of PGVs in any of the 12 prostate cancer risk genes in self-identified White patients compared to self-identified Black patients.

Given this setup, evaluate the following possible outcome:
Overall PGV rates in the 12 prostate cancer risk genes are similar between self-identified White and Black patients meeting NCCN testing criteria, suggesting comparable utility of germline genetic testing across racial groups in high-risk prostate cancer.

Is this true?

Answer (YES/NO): NO